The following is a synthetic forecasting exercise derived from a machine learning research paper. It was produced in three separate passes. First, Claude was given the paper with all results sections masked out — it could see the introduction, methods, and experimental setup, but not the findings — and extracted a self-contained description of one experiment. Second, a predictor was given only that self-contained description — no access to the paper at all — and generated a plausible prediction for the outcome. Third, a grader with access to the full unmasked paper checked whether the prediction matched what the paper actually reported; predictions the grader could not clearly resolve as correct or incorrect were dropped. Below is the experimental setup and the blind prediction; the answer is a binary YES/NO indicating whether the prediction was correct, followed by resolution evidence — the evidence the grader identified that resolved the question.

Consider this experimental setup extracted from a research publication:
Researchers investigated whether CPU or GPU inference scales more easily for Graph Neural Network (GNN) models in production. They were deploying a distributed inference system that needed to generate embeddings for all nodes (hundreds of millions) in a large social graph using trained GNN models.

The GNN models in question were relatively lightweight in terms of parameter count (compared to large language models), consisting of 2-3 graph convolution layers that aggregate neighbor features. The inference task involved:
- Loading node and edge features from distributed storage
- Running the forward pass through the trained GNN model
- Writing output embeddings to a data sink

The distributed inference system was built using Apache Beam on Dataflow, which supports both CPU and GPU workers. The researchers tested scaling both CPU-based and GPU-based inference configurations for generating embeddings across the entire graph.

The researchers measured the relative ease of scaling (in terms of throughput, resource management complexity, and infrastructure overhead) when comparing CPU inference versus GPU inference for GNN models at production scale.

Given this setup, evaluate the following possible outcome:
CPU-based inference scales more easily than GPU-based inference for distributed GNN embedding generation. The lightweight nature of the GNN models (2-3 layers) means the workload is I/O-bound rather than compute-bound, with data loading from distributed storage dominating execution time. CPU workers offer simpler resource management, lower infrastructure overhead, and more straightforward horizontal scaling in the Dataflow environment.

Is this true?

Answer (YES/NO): YES